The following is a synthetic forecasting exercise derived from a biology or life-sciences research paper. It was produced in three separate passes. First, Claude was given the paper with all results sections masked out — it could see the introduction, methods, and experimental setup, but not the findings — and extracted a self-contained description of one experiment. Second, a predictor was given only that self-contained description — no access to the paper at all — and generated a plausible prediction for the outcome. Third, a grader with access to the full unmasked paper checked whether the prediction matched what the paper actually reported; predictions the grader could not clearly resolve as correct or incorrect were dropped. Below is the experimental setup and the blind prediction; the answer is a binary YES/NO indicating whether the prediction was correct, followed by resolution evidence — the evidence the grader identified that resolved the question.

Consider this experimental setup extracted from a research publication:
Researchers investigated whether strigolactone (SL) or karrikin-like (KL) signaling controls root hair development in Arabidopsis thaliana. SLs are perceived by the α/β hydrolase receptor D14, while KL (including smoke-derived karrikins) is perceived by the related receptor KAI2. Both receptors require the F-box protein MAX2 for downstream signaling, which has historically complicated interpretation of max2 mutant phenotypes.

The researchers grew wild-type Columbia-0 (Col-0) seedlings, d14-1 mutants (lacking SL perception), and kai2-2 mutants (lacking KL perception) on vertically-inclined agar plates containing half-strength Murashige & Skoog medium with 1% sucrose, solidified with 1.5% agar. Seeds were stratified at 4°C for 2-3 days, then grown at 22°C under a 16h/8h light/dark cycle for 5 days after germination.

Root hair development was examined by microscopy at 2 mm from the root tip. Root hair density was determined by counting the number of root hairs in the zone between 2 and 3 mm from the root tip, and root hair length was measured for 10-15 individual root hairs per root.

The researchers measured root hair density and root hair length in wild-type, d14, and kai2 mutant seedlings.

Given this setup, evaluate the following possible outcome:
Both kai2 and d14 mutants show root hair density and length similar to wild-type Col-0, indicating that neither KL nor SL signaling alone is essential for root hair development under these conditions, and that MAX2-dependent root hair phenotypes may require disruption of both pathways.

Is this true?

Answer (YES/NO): NO